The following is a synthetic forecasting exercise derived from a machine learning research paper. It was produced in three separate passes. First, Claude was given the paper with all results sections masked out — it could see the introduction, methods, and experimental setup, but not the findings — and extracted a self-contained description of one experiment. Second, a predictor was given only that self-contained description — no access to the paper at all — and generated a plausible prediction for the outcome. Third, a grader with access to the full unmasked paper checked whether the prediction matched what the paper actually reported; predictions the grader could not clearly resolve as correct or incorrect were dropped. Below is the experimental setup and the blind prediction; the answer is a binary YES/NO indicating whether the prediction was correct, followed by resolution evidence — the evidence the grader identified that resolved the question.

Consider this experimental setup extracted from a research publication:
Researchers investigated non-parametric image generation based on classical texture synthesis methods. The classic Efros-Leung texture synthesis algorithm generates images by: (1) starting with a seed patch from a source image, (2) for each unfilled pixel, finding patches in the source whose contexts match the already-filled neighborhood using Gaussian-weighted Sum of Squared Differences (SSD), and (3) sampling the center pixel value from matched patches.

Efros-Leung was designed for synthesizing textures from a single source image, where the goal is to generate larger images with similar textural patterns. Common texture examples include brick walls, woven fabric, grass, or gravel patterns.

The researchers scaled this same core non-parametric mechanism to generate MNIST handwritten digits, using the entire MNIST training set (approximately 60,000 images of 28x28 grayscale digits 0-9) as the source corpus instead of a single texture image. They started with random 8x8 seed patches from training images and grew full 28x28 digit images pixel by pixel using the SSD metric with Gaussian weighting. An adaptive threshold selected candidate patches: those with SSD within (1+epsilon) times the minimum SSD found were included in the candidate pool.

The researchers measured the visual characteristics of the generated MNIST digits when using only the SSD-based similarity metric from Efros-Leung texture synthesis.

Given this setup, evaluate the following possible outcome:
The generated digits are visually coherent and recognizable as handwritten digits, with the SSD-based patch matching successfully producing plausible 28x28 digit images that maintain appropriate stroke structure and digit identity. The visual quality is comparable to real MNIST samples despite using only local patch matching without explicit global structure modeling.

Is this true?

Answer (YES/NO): NO